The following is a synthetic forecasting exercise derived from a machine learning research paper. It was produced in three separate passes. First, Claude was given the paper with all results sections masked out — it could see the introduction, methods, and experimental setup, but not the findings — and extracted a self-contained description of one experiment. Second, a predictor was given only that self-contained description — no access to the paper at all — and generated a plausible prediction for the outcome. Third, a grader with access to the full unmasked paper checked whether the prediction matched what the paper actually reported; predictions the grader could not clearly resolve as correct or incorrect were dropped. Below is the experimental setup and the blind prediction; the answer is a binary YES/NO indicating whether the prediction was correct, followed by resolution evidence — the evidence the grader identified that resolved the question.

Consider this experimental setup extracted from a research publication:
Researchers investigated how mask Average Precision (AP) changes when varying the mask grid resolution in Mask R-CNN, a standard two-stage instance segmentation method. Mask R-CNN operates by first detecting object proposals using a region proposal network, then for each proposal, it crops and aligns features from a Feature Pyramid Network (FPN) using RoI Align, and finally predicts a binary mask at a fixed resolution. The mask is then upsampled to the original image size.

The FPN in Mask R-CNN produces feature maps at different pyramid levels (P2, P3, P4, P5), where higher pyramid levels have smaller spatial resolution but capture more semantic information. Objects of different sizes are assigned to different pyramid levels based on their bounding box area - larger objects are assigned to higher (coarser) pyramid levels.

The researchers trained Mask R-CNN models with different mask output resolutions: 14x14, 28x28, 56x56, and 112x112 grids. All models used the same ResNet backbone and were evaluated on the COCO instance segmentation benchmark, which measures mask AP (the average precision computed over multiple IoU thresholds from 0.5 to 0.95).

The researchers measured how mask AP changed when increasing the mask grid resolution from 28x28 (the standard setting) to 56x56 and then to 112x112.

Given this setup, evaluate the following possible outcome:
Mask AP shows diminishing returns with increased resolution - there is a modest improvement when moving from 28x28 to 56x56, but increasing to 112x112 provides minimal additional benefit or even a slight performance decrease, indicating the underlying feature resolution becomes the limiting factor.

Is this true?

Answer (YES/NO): NO